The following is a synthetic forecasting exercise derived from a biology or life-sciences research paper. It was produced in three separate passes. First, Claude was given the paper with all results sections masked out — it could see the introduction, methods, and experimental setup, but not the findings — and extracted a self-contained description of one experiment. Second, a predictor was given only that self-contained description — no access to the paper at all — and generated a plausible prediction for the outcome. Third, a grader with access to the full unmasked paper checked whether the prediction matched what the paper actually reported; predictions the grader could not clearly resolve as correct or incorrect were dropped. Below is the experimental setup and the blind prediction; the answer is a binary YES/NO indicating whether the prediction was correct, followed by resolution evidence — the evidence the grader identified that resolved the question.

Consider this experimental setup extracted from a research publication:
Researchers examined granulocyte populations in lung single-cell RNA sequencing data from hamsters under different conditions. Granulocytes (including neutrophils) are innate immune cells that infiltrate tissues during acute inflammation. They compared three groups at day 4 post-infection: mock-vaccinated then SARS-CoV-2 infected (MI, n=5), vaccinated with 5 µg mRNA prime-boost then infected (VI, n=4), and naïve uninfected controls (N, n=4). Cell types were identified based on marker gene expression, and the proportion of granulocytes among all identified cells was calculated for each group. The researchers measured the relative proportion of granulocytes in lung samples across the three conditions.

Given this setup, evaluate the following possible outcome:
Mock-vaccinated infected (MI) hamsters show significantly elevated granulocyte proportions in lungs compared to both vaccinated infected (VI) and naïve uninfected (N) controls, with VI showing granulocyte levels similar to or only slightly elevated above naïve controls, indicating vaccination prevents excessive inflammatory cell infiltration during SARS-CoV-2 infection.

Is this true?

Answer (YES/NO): YES